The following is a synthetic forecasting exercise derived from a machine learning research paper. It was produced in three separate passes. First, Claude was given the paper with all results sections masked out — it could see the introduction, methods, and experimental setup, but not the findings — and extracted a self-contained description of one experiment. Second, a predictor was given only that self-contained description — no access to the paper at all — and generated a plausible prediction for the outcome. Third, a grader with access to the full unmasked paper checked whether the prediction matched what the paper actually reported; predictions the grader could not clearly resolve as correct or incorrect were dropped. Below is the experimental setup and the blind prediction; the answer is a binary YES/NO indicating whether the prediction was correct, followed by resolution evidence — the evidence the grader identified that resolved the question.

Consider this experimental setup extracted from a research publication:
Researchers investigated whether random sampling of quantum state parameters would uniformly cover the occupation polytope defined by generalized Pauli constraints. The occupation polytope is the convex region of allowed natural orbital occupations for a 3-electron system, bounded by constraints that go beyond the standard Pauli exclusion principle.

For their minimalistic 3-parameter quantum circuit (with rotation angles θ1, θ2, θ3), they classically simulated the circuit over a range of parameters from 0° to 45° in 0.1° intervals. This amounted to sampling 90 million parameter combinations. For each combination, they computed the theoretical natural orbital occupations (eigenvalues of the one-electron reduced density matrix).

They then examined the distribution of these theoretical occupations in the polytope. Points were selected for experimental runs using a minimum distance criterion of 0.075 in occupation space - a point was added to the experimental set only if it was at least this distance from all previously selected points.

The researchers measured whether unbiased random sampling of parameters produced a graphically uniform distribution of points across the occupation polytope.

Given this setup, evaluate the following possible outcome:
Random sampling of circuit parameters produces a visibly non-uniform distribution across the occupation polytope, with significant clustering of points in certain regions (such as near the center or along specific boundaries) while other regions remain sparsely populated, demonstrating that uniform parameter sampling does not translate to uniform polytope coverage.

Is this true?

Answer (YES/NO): YES